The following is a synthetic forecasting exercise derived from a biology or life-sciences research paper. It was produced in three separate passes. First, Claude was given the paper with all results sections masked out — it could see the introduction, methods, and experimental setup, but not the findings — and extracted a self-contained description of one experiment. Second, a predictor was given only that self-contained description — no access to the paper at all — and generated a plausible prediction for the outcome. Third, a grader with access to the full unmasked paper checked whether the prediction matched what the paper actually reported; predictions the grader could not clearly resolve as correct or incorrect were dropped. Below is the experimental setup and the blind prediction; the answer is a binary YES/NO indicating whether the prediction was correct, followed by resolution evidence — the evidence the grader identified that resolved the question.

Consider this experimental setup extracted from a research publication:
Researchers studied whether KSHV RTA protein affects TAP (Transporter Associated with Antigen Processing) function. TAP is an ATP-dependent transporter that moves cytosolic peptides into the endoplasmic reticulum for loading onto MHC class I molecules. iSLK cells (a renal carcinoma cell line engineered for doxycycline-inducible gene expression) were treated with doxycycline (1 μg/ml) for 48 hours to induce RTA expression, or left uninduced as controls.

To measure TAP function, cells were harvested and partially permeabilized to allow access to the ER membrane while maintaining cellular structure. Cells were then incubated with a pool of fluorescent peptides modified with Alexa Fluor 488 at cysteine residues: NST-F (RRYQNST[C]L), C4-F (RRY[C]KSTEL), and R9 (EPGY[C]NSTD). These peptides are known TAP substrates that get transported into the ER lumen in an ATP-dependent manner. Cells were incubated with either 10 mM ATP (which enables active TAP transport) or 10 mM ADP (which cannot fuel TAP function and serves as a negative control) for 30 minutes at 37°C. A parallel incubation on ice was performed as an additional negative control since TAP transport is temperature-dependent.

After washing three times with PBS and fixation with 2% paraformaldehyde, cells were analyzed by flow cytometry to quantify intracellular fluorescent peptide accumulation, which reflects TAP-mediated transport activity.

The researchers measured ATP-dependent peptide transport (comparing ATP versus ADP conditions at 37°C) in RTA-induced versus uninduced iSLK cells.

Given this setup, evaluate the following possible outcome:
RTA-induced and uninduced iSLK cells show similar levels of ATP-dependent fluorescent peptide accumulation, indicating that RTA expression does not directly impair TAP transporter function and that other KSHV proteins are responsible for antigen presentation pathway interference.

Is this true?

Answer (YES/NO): NO